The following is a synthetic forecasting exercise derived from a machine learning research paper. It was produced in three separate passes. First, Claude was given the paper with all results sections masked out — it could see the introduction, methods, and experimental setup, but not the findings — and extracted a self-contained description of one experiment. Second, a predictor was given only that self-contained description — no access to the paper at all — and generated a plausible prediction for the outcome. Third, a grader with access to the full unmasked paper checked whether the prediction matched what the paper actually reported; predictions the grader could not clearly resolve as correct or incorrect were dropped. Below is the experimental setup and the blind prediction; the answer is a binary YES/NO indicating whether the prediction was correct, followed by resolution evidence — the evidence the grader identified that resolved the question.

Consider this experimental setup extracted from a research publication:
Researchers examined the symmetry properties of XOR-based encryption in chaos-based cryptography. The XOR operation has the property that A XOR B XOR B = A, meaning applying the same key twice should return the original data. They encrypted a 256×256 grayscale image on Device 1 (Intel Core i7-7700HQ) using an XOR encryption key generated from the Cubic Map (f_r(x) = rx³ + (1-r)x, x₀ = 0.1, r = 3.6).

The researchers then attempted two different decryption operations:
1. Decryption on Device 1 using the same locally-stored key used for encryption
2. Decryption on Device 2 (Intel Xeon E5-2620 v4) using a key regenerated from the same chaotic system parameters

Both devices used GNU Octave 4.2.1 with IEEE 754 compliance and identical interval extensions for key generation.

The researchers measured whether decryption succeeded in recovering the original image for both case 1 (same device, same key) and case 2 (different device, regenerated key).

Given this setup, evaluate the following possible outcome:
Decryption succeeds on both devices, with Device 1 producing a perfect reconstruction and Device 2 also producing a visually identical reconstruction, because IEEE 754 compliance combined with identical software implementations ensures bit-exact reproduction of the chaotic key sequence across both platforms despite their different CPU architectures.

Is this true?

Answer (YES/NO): NO